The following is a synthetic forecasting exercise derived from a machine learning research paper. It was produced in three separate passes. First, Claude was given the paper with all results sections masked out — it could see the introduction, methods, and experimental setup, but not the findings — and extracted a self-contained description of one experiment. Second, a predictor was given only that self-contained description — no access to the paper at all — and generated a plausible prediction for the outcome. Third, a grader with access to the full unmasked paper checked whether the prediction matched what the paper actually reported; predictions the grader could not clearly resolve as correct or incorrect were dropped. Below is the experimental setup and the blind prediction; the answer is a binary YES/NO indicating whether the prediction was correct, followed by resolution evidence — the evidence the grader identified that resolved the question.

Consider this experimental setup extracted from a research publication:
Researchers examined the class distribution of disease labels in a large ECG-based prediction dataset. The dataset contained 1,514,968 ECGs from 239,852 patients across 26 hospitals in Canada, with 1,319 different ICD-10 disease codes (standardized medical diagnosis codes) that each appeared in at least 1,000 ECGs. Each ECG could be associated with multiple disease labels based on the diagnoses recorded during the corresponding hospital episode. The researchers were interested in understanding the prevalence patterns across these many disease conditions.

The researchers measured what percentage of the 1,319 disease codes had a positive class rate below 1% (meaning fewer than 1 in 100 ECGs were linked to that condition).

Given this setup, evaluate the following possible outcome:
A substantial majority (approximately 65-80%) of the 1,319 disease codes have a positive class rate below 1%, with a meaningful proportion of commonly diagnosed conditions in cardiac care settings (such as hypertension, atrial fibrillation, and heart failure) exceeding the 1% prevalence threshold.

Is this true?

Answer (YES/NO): NO